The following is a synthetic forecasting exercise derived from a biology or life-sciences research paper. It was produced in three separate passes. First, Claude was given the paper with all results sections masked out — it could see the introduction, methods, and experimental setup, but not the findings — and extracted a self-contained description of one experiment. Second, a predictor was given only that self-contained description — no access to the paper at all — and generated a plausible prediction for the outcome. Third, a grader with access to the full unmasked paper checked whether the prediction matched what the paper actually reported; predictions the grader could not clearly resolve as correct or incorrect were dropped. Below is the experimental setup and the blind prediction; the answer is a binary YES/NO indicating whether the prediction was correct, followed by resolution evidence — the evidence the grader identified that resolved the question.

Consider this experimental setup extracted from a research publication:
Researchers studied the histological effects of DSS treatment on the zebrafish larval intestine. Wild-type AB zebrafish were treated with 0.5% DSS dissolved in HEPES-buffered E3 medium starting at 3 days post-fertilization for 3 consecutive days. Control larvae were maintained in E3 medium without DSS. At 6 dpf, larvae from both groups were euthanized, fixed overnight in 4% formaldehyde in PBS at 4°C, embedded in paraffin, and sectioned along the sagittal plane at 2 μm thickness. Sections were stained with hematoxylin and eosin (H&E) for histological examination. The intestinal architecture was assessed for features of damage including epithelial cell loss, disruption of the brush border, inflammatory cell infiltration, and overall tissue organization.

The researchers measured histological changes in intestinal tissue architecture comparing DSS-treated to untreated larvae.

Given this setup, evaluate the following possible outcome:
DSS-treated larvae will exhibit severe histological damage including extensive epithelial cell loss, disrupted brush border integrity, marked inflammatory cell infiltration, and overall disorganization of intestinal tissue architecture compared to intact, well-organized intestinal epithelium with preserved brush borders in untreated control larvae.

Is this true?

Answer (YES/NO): NO